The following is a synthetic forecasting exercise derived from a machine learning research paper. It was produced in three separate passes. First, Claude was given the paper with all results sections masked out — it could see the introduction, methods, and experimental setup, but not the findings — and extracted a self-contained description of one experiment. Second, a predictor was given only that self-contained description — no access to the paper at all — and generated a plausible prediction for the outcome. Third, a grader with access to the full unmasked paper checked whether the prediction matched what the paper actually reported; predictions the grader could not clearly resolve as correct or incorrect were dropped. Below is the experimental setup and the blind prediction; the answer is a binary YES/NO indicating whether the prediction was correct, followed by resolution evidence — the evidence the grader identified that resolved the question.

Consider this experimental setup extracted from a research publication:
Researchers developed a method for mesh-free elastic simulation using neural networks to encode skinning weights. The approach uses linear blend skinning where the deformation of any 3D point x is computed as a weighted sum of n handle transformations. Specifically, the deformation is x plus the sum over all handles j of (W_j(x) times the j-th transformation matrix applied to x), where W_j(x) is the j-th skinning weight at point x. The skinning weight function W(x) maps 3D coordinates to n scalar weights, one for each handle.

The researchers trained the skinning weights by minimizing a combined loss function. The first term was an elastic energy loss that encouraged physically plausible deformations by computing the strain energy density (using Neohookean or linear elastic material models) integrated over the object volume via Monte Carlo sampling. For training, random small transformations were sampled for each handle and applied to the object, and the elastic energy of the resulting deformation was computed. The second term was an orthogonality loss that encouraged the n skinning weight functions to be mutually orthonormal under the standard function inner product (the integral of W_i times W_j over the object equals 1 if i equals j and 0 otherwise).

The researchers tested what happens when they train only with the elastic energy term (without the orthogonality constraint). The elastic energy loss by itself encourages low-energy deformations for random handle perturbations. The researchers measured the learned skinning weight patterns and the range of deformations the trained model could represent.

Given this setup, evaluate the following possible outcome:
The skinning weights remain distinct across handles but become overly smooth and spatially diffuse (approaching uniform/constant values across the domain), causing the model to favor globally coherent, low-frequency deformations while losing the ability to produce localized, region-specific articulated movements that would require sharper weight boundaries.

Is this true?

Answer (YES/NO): NO